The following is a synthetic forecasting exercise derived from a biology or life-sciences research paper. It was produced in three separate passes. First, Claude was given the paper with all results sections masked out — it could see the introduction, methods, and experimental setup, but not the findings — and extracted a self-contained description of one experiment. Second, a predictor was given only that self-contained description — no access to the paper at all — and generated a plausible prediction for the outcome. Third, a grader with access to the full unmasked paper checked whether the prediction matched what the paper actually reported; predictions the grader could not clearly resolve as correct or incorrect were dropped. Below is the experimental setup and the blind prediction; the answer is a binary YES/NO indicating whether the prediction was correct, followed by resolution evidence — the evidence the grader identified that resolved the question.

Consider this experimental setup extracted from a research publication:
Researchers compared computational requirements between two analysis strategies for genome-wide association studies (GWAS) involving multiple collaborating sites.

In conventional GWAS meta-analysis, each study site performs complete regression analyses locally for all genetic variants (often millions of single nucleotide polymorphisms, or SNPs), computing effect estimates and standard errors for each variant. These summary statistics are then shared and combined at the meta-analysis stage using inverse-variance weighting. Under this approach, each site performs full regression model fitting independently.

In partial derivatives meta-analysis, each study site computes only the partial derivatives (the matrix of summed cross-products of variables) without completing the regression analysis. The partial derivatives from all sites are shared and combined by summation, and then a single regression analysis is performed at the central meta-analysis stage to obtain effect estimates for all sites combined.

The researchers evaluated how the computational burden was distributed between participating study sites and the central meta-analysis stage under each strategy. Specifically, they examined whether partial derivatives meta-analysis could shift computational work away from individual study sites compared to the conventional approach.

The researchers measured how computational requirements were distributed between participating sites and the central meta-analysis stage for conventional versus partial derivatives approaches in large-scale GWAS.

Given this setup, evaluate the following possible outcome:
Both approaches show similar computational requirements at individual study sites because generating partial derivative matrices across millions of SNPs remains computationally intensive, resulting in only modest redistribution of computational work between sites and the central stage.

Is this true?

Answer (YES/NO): NO